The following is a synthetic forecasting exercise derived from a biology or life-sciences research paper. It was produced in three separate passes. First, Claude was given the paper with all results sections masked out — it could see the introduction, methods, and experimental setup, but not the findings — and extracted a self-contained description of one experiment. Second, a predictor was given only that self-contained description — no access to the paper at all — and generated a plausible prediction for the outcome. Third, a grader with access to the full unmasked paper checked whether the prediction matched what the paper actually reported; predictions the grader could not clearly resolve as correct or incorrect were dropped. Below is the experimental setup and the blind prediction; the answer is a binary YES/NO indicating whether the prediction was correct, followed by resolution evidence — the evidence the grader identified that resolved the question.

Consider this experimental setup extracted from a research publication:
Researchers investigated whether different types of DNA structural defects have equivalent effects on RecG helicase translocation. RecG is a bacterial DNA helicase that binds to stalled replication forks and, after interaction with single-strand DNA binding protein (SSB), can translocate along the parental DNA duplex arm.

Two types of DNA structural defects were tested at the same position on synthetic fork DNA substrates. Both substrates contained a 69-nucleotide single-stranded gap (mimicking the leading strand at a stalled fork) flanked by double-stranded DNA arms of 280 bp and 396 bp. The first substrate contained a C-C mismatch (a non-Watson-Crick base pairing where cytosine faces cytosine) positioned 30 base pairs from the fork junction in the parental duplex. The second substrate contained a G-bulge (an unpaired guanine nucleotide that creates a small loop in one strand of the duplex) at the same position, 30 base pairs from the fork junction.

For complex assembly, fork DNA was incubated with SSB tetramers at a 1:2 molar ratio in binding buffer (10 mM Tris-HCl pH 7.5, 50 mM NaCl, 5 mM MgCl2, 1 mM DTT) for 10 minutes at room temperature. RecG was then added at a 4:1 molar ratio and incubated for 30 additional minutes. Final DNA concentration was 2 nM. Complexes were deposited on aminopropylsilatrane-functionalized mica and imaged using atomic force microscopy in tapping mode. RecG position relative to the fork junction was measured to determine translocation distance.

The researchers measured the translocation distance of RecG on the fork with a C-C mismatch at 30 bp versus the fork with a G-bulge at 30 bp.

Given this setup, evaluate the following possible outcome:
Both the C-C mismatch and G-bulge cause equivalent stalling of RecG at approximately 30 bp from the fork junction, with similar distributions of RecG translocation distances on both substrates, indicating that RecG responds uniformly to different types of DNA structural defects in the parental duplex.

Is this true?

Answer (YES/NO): YES